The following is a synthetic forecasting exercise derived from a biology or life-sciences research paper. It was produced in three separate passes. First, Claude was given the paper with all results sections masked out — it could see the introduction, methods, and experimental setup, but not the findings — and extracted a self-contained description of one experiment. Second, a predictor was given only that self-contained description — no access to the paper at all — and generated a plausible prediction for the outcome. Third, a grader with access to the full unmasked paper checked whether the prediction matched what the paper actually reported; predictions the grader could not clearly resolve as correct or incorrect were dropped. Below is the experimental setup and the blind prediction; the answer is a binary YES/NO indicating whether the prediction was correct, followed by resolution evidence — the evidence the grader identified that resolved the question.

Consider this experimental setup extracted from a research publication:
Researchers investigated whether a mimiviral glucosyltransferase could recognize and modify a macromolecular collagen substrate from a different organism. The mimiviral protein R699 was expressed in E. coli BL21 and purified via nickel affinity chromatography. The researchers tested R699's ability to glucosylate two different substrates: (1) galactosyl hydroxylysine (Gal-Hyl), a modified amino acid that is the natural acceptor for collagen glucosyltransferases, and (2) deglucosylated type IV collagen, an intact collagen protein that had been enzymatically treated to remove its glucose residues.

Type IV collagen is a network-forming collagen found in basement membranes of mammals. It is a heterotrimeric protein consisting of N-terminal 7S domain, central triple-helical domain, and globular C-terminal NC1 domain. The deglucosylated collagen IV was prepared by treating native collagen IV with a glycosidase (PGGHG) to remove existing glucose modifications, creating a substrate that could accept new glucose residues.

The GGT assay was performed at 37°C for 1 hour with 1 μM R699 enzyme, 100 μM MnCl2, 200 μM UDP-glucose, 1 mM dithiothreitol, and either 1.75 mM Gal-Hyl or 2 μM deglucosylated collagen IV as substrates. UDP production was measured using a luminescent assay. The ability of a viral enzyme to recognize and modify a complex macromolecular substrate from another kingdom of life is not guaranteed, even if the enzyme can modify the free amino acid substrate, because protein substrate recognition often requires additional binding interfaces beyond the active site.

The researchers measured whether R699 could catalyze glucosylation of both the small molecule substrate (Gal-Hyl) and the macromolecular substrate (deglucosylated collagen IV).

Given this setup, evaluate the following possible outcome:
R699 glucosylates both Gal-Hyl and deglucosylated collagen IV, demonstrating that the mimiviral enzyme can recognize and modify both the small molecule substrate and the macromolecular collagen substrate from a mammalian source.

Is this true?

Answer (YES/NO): YES